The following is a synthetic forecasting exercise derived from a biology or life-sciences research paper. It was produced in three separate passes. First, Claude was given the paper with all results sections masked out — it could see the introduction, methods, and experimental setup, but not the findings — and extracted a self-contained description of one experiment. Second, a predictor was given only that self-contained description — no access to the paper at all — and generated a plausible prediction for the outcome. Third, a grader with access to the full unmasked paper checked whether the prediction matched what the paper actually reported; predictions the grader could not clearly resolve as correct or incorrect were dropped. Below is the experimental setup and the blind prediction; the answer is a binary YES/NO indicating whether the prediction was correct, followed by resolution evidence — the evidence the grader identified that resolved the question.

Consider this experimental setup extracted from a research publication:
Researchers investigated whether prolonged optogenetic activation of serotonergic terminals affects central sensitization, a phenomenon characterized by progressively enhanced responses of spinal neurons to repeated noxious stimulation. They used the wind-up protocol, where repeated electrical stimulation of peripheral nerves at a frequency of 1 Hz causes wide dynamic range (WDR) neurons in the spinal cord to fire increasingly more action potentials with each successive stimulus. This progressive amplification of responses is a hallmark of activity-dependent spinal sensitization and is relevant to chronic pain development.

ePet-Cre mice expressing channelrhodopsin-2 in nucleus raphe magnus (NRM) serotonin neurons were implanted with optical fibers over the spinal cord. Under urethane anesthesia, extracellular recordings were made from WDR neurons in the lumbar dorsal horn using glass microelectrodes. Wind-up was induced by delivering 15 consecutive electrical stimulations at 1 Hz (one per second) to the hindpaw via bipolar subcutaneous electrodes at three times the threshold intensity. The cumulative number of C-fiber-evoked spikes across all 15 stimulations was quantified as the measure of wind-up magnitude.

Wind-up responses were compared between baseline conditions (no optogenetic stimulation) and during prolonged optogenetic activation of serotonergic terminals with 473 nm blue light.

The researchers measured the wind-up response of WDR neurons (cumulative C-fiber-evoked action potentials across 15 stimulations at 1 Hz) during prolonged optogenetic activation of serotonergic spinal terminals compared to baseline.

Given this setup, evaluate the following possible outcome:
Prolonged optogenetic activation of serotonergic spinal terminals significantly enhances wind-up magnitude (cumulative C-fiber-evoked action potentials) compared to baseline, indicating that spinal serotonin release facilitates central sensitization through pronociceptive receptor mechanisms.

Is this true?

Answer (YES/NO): NO